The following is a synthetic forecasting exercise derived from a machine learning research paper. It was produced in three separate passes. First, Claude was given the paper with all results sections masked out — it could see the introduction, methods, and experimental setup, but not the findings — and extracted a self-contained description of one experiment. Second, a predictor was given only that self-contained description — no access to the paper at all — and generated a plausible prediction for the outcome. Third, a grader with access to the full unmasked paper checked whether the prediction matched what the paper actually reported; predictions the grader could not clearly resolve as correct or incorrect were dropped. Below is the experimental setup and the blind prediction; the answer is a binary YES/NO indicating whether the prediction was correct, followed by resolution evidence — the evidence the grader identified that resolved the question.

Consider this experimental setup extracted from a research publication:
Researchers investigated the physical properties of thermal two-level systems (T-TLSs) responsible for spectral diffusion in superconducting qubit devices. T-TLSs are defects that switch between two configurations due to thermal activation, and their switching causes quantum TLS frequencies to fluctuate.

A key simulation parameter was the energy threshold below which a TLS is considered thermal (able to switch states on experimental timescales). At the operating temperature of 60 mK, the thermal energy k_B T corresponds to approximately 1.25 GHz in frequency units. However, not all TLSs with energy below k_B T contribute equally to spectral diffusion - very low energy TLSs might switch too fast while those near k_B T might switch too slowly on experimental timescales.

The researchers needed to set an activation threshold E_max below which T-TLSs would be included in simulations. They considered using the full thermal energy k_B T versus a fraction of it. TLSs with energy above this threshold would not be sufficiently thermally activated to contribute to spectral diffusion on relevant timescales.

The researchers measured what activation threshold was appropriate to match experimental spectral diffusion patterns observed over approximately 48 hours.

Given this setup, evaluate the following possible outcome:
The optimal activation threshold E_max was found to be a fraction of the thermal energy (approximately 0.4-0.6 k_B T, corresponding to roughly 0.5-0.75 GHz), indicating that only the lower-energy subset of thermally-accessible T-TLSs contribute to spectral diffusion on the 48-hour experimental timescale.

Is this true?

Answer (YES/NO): YES